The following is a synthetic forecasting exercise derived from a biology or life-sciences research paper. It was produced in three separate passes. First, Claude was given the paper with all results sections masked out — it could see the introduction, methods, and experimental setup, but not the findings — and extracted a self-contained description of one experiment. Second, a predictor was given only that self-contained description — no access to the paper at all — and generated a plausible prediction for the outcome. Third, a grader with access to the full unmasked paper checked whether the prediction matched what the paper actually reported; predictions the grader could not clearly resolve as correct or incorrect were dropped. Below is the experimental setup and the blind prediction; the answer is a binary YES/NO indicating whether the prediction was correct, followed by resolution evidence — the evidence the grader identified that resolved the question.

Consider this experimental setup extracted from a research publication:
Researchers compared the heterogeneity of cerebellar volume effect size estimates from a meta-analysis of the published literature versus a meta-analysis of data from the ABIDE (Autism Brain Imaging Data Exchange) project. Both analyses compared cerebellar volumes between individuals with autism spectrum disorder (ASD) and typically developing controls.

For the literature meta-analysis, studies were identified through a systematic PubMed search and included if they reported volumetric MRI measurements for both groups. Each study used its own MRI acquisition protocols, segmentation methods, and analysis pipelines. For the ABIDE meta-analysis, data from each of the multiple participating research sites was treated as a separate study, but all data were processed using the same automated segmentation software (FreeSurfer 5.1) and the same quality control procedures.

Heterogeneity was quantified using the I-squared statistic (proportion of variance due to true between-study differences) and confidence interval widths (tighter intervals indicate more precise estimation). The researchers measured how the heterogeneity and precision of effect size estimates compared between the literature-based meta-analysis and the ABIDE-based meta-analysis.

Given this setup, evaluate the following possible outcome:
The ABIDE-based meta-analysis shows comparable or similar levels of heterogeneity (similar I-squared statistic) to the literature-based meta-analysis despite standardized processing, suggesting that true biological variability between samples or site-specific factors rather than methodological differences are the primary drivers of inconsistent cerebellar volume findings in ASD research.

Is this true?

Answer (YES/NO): NO